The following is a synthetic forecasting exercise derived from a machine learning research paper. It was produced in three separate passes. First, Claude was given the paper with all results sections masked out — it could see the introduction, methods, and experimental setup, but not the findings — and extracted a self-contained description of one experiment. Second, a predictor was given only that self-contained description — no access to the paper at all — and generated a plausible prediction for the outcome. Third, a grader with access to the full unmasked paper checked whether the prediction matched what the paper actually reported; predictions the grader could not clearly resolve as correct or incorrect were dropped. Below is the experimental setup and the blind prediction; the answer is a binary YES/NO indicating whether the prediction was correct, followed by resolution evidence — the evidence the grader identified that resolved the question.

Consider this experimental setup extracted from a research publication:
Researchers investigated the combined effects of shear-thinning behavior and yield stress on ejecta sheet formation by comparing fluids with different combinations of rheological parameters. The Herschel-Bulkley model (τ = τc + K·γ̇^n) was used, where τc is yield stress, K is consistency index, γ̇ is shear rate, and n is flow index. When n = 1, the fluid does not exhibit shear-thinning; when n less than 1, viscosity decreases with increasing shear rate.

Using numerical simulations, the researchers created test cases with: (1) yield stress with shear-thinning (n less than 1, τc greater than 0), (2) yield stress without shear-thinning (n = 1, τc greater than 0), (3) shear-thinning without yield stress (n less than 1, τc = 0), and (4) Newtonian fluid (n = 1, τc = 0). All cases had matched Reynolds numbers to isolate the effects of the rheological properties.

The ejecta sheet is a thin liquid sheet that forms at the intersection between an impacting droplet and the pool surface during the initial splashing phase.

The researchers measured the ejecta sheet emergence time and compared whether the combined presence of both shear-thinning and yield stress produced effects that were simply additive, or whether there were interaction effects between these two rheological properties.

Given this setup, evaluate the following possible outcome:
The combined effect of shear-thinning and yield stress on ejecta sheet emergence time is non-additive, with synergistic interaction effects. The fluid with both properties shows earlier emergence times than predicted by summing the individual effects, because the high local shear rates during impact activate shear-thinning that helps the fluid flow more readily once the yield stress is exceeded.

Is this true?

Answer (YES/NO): NO